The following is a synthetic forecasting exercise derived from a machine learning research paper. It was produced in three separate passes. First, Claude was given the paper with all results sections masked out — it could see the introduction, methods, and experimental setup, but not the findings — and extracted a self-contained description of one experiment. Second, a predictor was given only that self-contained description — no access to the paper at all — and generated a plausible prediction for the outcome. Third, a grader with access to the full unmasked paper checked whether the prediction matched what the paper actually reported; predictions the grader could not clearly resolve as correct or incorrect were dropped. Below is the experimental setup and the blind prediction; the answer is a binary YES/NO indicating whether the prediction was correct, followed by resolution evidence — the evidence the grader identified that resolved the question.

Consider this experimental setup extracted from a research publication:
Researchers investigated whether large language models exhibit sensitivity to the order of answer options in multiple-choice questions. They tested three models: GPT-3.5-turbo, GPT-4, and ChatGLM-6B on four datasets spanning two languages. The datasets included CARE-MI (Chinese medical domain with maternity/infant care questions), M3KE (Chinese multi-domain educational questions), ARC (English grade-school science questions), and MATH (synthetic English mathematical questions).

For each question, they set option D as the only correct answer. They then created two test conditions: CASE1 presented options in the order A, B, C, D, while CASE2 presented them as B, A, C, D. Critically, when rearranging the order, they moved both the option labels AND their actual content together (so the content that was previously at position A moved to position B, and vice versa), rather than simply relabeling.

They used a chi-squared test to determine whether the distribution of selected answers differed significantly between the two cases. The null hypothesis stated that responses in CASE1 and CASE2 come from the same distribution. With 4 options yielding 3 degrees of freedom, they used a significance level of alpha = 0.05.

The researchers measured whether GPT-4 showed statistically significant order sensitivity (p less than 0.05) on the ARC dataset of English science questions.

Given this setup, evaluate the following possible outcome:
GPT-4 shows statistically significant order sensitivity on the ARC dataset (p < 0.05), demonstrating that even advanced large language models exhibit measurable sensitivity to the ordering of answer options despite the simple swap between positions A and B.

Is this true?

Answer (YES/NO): NO